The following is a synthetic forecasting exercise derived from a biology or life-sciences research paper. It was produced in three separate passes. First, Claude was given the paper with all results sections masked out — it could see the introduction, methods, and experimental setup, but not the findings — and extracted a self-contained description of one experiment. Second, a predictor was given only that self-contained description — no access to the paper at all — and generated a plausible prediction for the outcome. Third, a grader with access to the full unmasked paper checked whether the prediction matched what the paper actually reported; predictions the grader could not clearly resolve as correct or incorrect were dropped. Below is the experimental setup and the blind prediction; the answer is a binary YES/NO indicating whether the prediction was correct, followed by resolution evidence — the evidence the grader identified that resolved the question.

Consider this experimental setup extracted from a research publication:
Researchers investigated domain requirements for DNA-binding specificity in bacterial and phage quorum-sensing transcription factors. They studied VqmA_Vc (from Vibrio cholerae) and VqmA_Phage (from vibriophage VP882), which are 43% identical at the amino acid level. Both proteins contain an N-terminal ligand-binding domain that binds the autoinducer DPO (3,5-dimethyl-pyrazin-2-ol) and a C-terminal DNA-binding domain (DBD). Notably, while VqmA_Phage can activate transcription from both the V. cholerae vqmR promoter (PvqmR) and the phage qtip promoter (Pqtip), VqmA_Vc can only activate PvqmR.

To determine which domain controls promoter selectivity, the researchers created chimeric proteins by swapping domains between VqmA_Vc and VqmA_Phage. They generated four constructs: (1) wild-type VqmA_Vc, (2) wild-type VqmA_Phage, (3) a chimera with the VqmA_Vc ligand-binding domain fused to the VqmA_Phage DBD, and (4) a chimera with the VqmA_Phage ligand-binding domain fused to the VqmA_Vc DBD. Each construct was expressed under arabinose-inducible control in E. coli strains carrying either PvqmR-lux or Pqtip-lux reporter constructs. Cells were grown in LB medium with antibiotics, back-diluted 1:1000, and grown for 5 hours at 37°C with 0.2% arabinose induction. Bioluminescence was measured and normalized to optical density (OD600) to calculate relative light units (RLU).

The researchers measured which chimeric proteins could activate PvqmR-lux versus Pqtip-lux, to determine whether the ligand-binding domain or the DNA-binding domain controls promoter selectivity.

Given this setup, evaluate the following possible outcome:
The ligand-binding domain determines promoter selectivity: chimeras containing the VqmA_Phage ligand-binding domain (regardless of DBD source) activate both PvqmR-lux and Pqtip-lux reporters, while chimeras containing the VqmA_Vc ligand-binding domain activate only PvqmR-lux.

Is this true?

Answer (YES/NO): NO